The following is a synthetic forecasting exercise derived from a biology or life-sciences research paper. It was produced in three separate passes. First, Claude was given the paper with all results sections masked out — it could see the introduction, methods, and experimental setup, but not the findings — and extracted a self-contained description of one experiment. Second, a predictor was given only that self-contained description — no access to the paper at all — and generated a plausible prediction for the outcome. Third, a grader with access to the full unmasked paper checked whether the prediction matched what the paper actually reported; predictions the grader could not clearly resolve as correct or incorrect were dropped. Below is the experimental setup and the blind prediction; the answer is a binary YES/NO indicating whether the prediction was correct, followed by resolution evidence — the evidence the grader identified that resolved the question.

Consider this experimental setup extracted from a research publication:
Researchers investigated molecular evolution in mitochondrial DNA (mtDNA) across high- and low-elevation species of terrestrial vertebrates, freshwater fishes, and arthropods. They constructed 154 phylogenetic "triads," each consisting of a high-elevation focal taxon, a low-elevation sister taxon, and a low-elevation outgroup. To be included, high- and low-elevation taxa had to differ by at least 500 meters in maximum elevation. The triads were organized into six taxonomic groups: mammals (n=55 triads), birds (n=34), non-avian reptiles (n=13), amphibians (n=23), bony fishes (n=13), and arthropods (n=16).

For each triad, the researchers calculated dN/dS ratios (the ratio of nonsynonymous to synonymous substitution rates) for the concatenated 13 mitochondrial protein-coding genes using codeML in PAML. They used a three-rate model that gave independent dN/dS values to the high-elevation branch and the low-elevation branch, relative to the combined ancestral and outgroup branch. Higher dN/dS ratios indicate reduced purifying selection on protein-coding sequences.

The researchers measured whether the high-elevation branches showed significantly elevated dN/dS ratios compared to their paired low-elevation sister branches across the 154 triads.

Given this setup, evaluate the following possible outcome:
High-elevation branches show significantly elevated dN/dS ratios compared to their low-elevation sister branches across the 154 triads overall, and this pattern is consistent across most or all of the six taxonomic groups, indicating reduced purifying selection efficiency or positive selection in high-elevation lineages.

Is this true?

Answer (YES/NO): NO